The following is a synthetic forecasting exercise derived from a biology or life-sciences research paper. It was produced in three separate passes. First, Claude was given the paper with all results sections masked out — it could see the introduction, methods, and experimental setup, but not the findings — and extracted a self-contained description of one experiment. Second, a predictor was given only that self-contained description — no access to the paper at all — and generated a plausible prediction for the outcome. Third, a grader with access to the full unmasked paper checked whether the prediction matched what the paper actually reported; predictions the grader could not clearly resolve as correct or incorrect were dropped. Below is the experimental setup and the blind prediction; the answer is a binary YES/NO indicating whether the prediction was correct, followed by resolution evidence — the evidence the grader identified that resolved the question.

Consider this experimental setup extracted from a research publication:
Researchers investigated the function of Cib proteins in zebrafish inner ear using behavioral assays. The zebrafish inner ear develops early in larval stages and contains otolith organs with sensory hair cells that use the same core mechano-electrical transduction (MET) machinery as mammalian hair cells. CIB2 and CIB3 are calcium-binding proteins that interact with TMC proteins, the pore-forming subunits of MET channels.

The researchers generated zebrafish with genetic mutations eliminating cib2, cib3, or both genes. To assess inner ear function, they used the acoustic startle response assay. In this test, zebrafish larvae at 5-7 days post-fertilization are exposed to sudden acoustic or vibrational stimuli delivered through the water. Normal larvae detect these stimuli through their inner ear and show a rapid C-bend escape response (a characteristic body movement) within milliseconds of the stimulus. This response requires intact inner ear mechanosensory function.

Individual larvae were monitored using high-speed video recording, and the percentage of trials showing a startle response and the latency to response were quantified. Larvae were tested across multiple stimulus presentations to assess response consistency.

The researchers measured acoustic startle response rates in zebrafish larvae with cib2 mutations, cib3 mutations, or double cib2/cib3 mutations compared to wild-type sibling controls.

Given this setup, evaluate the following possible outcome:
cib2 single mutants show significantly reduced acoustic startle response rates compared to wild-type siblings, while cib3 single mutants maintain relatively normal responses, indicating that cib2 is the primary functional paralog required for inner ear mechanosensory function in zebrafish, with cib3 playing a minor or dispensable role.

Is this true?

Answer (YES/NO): YES